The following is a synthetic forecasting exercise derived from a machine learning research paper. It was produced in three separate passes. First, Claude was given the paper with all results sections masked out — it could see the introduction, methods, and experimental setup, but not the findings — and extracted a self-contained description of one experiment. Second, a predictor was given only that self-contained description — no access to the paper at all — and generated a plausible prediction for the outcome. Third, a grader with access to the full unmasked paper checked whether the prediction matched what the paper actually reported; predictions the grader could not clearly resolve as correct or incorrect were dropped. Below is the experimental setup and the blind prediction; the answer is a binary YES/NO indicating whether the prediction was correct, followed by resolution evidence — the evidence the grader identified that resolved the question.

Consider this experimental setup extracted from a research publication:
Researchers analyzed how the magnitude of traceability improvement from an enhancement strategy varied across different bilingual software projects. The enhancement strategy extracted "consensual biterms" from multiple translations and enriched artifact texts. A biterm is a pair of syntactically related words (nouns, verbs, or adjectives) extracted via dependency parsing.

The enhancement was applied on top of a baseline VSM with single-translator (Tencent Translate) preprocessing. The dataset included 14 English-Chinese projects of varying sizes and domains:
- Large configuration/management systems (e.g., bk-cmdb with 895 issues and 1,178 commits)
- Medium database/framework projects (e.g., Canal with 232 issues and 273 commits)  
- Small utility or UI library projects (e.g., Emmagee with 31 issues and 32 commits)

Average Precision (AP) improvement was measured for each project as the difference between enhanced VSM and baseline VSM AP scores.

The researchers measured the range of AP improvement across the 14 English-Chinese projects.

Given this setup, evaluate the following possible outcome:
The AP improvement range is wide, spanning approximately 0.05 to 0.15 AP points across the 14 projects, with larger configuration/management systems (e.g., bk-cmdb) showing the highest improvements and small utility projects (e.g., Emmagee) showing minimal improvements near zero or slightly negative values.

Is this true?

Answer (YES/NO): NO